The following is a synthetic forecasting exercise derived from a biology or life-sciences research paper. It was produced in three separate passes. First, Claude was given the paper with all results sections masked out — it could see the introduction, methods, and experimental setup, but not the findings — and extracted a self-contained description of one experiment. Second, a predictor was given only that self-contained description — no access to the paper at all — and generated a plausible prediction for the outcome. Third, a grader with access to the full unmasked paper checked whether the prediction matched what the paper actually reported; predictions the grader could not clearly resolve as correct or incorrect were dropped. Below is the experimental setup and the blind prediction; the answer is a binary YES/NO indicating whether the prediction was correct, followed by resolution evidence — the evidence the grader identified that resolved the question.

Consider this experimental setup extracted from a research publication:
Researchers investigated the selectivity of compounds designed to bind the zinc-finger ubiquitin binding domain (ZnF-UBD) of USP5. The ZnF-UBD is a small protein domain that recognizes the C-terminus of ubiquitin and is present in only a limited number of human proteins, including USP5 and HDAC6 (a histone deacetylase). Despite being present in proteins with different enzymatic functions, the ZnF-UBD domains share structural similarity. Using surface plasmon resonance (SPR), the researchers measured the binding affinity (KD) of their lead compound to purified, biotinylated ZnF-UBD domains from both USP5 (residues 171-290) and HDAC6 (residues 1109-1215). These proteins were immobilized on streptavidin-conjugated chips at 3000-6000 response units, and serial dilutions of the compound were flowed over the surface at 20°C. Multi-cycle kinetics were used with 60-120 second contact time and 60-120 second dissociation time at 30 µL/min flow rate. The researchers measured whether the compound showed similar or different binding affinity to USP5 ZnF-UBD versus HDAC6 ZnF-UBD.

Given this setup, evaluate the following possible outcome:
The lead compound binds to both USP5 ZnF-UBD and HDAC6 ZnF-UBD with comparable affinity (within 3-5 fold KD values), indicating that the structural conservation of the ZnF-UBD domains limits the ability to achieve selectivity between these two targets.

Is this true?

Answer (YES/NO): NO